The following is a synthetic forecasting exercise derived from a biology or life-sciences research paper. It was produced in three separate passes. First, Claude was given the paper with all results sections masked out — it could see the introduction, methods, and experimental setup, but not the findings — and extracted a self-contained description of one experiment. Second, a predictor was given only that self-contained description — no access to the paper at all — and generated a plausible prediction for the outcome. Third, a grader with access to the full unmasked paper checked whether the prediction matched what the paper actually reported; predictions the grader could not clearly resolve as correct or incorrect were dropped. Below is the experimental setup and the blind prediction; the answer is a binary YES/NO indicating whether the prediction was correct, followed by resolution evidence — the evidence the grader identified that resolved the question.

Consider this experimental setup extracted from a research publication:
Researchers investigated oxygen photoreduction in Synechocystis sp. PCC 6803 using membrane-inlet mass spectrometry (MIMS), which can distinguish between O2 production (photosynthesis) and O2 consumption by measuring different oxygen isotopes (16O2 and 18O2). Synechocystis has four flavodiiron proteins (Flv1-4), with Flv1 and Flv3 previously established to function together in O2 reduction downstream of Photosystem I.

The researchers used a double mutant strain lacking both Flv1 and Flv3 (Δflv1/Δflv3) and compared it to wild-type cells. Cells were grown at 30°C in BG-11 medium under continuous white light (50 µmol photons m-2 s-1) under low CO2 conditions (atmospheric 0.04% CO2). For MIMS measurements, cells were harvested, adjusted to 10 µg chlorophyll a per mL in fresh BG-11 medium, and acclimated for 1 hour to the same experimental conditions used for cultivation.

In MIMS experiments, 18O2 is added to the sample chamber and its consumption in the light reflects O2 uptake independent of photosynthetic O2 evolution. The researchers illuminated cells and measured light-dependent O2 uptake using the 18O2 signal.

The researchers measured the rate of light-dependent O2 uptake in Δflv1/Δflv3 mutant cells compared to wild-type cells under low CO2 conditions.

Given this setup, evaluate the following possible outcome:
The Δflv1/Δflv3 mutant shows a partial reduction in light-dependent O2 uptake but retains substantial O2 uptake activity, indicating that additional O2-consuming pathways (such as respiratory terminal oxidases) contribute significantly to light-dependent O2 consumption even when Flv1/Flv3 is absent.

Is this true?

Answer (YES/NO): NO